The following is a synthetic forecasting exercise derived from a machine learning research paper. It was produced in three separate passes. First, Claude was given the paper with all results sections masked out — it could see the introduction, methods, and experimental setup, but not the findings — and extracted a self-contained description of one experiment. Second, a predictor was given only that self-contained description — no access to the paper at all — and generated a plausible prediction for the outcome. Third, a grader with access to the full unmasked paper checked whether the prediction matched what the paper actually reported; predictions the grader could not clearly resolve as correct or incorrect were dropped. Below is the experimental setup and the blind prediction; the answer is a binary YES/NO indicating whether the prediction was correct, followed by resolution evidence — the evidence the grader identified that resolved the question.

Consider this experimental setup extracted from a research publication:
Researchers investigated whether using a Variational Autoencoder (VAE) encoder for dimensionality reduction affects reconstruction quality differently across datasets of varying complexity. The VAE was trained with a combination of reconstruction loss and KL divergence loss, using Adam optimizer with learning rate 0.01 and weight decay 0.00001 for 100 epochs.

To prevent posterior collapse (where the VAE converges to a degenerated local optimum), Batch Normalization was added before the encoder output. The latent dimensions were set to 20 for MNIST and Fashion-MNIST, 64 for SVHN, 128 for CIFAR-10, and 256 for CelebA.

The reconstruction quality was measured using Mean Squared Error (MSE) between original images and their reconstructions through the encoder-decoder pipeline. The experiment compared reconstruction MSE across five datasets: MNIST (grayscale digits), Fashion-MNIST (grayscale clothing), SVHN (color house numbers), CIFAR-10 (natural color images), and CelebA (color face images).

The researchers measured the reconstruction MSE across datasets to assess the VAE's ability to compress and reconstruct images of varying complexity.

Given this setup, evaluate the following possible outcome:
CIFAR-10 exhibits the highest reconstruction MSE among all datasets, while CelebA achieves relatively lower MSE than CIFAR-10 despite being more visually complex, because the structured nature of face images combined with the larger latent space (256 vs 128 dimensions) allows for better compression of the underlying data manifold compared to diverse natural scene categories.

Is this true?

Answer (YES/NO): NO